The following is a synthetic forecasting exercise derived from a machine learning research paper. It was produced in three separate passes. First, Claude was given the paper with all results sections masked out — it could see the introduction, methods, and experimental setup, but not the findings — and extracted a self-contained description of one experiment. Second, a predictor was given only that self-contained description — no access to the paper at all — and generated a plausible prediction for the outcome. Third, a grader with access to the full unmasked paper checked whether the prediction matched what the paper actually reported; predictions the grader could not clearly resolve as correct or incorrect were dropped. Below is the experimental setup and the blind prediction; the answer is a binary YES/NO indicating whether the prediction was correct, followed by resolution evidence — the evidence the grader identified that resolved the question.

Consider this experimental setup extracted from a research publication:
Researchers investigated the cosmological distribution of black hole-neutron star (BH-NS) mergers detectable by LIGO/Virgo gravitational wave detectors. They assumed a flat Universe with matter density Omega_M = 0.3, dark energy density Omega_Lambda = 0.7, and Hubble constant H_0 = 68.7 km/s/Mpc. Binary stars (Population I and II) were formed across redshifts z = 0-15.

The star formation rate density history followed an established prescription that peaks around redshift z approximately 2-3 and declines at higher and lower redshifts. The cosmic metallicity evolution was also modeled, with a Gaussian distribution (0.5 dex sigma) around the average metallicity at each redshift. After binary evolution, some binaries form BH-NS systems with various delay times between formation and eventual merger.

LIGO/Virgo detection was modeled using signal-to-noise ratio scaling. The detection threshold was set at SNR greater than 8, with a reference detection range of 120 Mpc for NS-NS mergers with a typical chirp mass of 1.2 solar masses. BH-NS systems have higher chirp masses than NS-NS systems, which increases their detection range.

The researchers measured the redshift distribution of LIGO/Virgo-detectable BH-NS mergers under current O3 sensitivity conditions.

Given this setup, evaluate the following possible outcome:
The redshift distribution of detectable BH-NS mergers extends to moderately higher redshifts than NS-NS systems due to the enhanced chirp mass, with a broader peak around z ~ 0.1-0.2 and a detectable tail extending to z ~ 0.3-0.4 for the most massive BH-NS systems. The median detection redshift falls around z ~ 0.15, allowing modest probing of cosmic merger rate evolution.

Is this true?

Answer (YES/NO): NO